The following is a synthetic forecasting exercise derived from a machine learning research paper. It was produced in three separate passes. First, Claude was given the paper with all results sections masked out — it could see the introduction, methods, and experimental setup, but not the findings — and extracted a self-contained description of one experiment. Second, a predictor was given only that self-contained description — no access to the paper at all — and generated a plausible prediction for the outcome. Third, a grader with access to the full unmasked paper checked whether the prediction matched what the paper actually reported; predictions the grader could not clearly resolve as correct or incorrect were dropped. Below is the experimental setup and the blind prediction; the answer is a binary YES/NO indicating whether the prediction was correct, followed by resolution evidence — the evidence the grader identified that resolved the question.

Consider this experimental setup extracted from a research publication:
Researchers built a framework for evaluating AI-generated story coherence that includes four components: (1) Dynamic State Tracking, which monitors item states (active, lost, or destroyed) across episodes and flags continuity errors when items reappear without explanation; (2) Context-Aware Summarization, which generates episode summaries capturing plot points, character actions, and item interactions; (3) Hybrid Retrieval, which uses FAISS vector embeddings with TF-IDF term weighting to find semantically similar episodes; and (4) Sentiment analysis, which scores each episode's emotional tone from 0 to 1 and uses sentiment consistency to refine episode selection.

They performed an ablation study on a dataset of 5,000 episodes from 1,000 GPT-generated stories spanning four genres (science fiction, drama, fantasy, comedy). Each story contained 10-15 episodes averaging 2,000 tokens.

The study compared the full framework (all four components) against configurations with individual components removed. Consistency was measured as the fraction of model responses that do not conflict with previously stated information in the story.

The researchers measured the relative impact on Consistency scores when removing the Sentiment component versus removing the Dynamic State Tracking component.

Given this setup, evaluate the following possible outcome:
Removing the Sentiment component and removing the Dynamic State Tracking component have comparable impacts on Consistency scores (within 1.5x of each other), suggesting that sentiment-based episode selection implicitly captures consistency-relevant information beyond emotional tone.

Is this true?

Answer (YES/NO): NO